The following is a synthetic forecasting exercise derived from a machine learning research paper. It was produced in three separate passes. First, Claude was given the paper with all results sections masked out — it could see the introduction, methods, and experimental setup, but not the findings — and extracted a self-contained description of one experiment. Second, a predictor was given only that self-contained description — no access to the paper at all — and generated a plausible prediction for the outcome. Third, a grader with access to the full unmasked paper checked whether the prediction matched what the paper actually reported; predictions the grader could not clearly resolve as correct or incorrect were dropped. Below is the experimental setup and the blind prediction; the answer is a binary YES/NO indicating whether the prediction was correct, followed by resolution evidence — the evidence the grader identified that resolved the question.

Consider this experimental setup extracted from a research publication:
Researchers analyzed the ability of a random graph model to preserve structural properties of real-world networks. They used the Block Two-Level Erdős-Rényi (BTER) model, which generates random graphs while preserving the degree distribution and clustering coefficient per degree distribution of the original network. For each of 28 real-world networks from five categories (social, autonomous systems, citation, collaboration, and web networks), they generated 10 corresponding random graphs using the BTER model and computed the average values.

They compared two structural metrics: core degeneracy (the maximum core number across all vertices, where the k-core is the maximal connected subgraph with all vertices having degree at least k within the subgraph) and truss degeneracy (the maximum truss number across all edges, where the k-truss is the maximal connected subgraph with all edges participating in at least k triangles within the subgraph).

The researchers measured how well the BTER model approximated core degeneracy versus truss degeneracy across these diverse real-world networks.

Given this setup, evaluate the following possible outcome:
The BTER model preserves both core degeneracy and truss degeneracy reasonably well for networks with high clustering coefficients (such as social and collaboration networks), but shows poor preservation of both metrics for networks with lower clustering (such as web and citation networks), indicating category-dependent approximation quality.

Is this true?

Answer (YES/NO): NO